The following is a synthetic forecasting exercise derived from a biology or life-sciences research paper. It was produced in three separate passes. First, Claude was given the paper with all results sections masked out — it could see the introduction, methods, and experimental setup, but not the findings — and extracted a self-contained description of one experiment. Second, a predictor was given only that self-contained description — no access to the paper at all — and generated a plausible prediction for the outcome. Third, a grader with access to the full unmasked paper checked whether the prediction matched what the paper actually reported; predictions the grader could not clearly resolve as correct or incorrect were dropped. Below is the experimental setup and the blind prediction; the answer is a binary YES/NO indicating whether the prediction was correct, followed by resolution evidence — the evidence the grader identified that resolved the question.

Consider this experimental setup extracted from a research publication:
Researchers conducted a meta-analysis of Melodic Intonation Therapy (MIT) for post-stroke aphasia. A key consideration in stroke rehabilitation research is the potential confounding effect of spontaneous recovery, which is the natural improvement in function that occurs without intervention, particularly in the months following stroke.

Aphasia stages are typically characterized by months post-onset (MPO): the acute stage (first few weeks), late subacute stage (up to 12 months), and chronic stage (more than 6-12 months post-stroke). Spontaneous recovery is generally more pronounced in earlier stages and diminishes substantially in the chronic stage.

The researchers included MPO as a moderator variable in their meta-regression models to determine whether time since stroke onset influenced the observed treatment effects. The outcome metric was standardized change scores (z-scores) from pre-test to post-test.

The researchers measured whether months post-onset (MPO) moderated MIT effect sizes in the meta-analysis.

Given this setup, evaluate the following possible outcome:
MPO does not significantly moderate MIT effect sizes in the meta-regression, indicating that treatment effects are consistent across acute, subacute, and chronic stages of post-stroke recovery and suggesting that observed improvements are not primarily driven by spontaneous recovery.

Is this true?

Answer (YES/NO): NO